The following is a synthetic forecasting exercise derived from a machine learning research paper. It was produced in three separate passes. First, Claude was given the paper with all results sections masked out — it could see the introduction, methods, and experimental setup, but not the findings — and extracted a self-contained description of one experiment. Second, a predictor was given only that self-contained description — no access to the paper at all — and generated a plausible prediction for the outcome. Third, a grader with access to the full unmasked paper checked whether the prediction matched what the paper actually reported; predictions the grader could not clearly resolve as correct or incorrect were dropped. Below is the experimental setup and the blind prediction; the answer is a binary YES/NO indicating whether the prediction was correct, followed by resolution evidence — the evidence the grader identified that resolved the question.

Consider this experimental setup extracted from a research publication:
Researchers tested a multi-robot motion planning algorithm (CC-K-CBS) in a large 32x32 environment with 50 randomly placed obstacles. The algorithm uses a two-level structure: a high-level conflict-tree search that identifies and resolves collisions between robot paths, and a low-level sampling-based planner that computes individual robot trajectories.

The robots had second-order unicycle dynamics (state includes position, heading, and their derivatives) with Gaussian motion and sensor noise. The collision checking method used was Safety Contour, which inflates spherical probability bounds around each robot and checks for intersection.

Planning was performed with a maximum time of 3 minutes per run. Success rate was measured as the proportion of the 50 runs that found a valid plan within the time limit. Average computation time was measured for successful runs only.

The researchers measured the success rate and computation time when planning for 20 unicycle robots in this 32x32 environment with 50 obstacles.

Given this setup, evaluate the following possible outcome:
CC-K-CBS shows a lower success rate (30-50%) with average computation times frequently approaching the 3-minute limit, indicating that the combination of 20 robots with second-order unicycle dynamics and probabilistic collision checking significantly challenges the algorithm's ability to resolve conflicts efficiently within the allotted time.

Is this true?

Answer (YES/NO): NO